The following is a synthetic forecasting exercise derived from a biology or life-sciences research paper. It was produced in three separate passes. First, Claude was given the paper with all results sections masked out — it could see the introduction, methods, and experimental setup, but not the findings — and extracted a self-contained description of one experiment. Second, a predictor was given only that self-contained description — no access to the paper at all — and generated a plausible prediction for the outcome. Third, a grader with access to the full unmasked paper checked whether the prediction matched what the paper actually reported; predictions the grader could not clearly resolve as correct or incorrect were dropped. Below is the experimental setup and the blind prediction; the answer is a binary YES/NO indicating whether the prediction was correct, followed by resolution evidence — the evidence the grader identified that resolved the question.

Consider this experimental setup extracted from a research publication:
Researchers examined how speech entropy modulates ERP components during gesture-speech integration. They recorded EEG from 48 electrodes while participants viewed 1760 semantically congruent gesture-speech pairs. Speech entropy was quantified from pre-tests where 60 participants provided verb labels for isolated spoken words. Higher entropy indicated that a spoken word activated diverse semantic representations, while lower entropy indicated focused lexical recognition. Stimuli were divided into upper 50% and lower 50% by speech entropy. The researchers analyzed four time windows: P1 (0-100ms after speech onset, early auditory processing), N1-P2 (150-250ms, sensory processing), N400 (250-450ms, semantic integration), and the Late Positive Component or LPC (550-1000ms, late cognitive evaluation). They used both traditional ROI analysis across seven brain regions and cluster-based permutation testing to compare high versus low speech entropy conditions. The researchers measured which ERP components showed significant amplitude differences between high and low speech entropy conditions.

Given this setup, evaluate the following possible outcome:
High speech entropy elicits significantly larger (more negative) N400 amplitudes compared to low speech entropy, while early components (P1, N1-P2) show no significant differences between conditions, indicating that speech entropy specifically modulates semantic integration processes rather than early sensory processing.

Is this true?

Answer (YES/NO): NO